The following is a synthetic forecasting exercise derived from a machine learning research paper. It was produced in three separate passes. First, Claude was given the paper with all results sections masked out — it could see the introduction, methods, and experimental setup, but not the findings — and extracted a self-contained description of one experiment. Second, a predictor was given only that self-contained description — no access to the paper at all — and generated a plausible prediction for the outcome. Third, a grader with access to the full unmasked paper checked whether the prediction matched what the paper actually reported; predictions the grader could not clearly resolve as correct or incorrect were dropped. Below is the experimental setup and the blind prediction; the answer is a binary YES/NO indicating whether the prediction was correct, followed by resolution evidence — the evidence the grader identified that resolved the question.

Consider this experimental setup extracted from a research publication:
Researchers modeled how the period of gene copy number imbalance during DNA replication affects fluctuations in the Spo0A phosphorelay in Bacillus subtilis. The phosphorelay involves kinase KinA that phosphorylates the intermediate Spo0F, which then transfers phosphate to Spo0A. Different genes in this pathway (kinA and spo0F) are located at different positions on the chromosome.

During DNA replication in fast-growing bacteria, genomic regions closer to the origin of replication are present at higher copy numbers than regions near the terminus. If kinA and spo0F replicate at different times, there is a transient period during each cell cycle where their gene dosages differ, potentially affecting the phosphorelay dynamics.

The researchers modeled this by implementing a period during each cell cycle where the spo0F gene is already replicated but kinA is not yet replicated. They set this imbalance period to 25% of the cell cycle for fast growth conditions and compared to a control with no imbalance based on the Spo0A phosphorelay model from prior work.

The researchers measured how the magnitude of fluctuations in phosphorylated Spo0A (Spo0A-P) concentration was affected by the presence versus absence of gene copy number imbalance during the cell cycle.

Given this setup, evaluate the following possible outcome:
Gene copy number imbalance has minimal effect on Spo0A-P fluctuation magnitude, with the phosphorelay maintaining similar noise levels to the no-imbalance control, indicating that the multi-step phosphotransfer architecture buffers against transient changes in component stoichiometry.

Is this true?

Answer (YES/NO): NO